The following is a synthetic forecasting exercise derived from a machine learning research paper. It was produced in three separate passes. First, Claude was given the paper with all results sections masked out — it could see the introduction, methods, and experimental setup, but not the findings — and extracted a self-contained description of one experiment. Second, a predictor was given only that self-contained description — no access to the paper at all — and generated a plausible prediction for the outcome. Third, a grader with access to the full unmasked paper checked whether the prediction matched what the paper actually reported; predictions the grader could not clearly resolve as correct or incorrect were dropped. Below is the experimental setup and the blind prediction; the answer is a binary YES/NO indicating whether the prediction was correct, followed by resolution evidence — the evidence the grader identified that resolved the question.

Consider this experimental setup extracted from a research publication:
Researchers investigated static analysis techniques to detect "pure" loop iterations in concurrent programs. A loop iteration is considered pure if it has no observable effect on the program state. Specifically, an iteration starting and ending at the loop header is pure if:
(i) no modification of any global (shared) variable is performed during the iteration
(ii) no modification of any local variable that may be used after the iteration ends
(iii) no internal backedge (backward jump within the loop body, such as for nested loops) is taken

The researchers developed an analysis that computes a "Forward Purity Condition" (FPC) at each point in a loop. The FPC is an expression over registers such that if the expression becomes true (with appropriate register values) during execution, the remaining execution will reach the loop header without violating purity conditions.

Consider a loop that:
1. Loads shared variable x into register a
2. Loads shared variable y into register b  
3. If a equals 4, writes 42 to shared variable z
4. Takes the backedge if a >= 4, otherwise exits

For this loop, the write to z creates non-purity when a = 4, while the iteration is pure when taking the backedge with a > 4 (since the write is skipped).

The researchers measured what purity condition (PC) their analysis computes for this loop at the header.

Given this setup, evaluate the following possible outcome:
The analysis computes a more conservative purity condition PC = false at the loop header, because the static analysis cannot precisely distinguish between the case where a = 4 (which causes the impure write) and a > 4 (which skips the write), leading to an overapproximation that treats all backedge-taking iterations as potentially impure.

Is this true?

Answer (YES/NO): NO